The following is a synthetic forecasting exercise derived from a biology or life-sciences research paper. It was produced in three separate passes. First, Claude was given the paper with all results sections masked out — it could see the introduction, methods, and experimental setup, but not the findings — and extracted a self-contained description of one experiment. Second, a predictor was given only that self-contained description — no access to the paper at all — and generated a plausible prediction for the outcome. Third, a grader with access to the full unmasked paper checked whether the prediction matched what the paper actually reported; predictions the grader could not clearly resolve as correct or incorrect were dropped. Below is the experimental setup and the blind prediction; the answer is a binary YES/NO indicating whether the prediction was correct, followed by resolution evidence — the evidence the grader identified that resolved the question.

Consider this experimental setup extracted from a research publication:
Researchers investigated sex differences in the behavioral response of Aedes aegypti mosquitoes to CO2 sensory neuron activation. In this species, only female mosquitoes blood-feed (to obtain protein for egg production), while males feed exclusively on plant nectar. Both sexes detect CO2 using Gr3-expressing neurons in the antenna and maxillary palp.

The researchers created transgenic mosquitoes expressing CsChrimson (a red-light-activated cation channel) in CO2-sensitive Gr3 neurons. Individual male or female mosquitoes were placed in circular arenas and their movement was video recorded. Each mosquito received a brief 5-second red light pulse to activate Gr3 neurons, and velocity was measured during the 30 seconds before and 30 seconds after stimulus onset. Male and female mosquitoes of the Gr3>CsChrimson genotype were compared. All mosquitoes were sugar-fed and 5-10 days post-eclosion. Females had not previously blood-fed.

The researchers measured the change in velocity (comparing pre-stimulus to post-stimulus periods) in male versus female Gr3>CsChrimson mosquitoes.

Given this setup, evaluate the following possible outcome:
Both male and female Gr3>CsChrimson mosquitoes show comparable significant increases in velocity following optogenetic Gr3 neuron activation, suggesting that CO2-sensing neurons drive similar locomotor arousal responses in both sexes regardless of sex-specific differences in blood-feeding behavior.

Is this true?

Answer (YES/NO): YES